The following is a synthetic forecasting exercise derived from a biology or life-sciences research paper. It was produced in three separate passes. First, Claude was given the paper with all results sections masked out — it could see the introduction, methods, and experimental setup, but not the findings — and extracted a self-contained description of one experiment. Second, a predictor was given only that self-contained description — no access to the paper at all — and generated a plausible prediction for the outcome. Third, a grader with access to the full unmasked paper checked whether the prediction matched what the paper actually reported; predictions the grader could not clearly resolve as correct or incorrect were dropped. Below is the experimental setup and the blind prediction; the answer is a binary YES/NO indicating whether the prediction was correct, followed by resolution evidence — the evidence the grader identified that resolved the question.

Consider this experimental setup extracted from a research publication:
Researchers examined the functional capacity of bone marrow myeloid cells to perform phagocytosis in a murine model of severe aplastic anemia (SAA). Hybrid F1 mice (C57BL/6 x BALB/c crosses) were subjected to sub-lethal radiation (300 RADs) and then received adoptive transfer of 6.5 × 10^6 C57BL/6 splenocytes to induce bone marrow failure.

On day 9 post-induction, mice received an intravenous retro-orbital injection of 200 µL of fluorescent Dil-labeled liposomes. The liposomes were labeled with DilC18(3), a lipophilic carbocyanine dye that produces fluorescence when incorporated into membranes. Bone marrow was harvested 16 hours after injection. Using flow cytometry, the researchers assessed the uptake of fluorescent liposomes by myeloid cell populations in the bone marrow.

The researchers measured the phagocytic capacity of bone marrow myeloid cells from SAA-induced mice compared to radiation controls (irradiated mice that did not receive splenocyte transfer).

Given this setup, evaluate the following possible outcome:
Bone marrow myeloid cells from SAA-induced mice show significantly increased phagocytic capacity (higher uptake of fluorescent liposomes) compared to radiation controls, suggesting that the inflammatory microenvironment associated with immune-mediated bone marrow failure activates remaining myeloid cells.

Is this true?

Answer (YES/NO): NO